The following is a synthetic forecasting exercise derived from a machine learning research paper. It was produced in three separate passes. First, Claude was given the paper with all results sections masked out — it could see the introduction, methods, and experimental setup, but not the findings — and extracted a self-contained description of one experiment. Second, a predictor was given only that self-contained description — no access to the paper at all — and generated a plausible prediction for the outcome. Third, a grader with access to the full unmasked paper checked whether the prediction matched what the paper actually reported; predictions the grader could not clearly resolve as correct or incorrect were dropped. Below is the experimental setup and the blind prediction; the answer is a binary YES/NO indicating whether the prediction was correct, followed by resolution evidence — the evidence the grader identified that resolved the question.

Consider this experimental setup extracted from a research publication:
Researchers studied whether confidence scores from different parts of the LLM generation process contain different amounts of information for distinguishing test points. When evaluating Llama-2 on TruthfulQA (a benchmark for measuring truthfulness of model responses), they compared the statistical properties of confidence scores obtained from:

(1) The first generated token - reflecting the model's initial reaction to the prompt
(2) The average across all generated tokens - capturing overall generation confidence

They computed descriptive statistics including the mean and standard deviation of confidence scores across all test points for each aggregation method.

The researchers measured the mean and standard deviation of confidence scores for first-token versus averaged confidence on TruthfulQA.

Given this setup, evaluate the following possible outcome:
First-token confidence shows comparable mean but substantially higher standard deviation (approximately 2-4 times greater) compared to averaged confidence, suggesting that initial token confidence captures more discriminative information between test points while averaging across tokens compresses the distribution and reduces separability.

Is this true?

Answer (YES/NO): NO